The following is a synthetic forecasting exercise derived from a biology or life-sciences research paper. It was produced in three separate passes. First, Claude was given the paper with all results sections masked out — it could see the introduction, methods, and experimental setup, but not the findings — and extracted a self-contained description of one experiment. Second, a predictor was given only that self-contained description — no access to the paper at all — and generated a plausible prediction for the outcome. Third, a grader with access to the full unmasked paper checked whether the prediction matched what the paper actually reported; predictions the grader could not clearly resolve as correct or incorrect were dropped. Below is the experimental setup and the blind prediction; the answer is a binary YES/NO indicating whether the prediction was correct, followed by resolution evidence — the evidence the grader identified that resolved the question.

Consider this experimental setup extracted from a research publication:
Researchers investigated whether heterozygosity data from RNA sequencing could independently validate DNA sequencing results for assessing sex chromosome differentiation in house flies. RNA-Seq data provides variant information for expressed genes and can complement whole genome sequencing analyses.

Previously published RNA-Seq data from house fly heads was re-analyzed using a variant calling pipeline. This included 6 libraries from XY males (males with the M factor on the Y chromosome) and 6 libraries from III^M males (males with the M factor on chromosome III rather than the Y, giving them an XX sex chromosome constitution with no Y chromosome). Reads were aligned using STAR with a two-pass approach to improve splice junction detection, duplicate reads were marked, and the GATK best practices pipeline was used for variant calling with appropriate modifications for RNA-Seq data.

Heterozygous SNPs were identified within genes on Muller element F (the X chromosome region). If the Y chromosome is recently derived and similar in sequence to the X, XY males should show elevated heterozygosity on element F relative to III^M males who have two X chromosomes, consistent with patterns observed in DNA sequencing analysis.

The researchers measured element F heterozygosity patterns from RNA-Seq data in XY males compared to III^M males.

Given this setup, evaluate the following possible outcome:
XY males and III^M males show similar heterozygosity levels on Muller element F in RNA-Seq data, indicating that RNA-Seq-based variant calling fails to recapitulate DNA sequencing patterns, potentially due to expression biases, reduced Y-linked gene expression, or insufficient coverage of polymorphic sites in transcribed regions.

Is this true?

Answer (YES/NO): NO